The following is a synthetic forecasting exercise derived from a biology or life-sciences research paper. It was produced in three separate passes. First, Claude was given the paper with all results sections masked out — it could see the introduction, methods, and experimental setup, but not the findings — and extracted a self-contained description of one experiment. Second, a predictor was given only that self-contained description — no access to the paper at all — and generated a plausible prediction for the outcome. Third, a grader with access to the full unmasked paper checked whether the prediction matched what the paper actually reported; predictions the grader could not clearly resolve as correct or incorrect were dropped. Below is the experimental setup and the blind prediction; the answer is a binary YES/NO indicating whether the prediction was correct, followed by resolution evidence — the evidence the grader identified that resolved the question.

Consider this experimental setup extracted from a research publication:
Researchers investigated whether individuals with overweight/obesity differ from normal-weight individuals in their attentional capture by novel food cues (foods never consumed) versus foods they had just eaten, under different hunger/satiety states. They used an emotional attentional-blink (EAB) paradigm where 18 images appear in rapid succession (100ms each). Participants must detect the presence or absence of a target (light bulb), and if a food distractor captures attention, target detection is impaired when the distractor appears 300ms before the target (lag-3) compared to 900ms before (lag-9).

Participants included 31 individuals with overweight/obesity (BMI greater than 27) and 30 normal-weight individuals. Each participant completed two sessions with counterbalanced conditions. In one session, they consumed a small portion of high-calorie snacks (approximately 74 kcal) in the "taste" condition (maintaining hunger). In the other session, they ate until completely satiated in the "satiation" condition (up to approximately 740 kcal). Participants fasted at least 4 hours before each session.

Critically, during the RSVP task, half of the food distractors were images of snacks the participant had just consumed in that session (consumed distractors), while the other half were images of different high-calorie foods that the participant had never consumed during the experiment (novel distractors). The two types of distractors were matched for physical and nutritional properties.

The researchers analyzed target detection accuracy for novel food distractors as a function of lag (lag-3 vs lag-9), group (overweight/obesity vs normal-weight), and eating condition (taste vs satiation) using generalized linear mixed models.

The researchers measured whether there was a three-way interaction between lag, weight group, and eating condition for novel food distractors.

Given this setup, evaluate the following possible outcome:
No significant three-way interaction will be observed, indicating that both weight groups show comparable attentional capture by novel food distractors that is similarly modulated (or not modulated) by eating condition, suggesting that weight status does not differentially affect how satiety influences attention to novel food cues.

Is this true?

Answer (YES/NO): NO